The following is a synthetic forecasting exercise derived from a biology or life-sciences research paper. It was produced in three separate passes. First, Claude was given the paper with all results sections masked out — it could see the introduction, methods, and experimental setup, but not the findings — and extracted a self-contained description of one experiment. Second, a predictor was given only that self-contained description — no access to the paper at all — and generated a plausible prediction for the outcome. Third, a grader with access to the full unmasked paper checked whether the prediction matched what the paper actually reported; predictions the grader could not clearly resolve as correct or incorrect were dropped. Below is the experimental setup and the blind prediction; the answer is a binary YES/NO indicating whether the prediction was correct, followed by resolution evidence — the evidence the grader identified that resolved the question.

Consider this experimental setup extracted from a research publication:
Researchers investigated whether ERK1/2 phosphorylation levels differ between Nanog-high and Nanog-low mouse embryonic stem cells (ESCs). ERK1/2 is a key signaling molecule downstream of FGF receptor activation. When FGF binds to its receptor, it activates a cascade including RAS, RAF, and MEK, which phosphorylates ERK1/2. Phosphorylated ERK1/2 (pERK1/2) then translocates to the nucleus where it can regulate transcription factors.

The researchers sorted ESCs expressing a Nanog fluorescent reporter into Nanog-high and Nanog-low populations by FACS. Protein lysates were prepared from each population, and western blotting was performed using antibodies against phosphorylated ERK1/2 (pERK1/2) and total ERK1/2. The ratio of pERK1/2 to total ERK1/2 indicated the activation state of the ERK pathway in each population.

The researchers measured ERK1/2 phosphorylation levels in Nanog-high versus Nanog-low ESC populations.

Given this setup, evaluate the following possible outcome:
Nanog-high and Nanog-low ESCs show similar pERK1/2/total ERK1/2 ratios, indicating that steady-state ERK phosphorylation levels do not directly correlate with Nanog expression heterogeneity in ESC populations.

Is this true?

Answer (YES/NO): NO